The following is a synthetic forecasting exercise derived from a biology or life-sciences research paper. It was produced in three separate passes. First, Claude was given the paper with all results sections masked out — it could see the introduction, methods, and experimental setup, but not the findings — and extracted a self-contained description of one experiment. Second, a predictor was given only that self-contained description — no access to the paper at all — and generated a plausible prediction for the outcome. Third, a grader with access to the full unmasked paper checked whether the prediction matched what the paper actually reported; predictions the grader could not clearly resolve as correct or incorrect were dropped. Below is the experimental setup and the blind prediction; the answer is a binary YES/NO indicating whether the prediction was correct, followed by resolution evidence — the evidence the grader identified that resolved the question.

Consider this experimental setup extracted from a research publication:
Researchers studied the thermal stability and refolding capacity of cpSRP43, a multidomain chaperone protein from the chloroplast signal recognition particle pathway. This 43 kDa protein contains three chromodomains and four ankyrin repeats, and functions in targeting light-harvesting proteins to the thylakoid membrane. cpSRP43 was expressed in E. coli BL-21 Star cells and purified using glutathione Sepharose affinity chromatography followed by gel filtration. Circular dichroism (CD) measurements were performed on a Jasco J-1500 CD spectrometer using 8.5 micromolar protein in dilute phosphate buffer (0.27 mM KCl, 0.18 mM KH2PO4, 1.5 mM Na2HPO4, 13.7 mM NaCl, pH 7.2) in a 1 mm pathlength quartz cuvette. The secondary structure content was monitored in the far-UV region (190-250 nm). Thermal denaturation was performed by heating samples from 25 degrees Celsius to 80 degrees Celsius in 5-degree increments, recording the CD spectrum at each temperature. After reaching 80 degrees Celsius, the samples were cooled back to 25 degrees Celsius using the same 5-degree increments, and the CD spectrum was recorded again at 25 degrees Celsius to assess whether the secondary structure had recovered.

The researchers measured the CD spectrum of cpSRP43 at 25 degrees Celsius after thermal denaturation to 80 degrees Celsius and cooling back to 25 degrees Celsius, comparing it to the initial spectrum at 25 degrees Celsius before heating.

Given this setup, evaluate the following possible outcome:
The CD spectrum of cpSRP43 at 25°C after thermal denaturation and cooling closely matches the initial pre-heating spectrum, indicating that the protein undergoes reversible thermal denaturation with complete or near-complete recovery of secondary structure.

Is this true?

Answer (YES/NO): YES